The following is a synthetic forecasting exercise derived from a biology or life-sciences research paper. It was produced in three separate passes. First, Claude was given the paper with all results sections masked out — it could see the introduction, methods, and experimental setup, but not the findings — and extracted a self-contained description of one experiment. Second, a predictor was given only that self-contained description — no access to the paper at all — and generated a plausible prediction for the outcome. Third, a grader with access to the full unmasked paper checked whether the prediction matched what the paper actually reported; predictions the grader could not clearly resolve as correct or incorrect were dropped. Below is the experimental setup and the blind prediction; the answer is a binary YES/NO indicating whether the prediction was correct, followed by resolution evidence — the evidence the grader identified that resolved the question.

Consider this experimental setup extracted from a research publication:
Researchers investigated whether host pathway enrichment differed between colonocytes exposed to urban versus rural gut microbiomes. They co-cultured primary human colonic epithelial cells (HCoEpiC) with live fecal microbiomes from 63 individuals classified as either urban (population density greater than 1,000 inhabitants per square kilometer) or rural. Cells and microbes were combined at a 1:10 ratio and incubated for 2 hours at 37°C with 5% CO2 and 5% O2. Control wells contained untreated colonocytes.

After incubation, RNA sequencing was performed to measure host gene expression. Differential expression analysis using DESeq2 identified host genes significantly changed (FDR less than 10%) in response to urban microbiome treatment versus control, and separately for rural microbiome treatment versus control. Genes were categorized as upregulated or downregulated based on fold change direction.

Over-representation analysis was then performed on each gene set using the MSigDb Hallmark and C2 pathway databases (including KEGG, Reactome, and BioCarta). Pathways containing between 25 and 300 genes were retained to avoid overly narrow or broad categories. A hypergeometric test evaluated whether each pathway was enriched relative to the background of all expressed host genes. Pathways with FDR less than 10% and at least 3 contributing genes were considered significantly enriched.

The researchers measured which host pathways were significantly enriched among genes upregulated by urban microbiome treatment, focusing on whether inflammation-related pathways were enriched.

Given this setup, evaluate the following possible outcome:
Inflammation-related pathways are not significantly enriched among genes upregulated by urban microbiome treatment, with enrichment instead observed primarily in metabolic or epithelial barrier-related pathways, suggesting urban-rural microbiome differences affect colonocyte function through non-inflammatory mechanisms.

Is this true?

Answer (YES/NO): NO